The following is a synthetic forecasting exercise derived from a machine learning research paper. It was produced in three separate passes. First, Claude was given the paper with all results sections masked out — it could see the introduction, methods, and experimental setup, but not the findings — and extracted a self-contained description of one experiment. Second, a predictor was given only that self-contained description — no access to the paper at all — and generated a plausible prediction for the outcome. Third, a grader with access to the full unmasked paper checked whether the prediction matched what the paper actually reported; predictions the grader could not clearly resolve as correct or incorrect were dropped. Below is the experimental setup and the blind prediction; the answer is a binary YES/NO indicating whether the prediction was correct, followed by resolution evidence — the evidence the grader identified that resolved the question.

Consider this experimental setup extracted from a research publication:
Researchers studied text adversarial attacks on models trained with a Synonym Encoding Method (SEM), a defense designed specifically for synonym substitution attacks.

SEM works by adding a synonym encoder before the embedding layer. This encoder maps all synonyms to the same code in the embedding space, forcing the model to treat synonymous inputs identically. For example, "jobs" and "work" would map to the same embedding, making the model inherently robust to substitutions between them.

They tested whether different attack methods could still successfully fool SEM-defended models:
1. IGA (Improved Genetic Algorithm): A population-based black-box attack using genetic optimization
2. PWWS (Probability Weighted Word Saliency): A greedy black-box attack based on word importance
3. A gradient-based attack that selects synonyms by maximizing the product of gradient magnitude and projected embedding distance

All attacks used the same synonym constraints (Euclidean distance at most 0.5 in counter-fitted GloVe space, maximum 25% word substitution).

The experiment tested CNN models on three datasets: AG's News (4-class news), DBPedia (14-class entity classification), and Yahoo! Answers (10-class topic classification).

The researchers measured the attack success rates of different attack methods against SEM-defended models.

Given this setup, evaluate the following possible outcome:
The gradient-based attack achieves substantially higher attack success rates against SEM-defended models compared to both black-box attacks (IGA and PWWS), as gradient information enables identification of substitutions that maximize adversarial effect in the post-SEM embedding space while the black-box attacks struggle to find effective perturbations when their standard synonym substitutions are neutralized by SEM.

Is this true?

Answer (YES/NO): NO